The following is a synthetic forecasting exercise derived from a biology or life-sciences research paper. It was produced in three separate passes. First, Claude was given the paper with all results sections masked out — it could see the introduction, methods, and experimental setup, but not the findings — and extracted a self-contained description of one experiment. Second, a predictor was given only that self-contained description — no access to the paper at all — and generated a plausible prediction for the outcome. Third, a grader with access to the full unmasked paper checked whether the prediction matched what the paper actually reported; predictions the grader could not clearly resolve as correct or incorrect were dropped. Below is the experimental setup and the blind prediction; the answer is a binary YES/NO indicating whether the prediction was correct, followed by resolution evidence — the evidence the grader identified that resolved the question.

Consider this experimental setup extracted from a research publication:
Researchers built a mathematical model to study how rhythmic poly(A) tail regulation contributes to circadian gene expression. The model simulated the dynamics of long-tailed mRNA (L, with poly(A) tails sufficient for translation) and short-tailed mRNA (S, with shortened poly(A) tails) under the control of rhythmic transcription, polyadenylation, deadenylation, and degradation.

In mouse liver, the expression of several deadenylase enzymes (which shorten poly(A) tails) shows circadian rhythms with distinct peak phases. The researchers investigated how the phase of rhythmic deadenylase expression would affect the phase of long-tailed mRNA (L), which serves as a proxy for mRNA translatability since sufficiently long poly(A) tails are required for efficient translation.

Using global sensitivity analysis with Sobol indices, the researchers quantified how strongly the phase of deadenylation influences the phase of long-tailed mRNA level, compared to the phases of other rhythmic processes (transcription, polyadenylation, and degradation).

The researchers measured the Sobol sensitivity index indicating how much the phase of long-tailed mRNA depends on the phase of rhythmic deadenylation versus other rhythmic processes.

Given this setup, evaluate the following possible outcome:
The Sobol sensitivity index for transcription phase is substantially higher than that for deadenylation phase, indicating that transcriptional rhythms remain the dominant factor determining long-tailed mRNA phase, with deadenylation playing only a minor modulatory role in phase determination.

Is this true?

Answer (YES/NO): NO